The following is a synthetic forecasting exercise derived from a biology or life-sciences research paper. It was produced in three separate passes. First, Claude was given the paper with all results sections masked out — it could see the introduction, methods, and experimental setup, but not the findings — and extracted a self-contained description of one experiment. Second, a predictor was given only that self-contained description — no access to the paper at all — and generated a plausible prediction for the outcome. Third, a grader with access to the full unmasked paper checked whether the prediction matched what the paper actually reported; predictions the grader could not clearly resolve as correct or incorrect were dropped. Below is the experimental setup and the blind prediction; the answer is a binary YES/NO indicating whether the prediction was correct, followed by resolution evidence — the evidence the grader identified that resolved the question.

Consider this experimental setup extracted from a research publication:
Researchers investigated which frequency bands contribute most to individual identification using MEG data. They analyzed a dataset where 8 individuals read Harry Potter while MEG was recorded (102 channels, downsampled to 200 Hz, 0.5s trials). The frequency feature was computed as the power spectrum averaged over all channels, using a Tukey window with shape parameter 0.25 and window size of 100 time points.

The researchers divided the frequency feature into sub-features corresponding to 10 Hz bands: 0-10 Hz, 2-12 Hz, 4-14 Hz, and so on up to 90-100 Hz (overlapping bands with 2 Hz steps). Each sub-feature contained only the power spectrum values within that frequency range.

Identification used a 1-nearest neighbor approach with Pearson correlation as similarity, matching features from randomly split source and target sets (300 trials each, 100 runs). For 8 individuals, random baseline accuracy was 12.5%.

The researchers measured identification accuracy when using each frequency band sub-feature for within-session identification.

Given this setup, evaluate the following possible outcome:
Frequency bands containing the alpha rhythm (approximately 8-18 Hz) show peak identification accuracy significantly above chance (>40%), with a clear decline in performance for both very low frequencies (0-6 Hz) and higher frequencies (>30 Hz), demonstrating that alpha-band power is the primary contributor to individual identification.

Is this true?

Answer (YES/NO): NO